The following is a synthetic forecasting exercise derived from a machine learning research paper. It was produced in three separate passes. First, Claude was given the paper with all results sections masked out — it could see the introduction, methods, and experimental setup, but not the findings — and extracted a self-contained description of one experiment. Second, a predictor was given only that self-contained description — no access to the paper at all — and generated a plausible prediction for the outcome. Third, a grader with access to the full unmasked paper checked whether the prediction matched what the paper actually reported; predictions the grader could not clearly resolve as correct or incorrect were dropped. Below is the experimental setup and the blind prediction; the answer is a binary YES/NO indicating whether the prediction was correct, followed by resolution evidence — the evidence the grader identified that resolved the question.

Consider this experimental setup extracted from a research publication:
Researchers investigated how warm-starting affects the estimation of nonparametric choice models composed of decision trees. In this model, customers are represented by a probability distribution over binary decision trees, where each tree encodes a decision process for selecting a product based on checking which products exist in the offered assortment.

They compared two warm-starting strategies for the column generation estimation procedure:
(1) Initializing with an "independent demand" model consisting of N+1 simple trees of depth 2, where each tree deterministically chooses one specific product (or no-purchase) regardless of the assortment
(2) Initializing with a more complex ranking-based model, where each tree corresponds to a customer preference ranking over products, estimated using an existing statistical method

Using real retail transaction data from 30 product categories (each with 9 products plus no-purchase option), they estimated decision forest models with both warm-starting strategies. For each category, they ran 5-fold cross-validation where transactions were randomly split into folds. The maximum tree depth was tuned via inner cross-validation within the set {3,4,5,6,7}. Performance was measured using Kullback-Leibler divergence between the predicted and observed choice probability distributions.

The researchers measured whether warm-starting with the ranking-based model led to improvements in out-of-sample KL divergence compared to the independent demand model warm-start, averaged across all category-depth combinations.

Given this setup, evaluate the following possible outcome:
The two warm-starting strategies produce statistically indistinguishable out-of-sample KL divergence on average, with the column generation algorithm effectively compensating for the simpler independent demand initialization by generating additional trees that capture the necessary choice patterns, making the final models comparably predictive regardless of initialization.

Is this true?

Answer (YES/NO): NO